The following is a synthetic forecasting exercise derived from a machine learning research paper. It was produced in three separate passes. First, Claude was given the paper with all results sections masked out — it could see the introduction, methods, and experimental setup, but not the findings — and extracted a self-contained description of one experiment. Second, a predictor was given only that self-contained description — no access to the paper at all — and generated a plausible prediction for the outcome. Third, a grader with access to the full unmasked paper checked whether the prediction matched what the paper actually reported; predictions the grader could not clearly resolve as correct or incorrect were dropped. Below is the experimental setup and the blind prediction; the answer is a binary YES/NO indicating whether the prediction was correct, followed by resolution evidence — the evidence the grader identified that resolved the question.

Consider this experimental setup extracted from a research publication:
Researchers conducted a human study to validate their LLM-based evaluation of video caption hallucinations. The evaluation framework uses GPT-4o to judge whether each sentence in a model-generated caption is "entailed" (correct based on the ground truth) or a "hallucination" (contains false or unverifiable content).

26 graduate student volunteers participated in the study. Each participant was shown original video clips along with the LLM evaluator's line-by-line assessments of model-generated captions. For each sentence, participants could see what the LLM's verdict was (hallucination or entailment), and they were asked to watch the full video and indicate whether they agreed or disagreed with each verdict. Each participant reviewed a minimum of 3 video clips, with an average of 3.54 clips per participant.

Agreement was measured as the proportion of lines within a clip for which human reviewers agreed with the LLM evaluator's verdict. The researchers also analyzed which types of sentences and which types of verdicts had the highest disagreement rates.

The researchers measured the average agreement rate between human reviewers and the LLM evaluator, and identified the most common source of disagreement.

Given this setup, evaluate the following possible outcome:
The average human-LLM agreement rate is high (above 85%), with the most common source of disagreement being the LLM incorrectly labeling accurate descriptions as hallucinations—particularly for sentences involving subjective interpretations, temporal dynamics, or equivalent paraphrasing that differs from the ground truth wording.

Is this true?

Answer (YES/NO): NO